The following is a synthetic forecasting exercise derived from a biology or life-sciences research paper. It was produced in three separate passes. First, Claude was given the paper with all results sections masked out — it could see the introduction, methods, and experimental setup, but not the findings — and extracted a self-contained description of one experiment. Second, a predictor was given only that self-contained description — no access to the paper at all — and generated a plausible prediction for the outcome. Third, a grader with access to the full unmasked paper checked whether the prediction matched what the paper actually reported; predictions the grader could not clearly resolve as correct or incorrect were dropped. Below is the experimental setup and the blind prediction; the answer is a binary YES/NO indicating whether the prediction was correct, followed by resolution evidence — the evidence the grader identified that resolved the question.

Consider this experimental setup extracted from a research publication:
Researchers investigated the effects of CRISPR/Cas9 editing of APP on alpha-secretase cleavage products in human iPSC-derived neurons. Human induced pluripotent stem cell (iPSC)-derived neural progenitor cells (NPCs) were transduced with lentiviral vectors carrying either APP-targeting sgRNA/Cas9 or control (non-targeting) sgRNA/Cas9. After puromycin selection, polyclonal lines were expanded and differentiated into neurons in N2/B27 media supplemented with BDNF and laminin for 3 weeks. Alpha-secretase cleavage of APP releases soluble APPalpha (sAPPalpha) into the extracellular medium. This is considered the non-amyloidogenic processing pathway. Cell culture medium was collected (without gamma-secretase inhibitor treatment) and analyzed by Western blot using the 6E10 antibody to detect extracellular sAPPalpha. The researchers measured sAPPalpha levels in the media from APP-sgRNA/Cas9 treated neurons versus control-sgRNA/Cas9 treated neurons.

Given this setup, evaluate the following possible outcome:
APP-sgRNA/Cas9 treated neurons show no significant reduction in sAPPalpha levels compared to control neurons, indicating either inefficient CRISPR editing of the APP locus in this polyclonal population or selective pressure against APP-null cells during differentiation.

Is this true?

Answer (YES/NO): NO